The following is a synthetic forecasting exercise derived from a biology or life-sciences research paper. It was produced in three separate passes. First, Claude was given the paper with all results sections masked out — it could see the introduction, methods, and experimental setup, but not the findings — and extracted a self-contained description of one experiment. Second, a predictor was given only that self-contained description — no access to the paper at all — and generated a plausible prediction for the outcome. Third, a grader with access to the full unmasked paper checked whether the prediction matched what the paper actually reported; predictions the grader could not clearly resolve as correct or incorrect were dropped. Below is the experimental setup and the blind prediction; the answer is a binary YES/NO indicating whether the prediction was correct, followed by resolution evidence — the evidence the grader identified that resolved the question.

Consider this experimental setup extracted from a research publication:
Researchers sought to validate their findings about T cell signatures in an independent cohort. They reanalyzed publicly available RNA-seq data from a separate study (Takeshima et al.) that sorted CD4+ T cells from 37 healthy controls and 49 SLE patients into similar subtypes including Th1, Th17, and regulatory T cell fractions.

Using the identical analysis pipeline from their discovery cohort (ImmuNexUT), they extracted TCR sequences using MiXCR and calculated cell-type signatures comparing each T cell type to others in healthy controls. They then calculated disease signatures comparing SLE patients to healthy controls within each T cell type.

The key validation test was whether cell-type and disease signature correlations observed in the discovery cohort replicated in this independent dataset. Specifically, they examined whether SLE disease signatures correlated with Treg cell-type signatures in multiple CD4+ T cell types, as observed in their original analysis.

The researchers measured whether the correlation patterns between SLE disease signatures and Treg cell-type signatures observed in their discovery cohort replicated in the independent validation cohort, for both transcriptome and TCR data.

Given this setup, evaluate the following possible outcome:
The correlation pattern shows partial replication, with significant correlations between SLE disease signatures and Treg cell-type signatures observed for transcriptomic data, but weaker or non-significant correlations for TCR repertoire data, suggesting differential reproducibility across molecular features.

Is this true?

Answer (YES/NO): NO